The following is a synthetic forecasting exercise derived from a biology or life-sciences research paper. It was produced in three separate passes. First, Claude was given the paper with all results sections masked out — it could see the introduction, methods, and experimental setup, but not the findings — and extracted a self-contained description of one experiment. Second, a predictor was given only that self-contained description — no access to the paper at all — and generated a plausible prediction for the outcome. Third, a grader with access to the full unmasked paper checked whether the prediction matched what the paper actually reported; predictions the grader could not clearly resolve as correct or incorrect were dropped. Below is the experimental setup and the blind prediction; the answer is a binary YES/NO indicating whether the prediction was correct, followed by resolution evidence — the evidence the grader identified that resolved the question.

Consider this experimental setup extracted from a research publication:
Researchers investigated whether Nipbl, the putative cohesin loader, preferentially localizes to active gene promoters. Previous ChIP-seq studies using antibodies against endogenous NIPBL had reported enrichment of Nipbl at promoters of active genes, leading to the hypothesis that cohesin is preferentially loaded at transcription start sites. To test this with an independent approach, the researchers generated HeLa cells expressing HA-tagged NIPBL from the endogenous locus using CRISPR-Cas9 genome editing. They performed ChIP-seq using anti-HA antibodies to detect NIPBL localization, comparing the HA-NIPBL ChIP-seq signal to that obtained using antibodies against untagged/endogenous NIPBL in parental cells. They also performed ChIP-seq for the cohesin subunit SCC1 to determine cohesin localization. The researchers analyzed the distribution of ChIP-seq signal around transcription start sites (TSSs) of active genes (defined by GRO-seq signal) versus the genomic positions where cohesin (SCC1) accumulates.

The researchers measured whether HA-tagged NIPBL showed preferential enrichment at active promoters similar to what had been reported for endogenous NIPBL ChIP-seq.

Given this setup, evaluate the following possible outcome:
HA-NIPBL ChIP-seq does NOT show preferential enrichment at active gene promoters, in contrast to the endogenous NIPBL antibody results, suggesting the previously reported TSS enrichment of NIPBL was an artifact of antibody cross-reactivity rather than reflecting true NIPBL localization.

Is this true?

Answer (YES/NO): YES